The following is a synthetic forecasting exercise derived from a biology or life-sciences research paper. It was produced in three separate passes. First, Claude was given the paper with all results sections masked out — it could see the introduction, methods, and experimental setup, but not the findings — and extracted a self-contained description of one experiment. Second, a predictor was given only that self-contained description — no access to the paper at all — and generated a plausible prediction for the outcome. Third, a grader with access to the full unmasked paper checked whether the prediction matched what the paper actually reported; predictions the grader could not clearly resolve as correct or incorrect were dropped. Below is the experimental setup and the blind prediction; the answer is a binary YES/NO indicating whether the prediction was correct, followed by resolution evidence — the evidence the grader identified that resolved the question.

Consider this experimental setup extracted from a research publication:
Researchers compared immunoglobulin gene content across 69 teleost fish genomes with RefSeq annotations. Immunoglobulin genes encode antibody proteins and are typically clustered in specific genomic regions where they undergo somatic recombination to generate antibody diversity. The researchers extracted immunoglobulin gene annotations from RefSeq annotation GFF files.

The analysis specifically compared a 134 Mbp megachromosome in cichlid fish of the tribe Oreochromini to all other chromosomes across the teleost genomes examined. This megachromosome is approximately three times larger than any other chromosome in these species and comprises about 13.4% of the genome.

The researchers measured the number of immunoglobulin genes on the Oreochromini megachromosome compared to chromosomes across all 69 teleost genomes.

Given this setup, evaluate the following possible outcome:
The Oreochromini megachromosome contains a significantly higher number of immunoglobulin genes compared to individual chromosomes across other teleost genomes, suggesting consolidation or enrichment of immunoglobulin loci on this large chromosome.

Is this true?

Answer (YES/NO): YES